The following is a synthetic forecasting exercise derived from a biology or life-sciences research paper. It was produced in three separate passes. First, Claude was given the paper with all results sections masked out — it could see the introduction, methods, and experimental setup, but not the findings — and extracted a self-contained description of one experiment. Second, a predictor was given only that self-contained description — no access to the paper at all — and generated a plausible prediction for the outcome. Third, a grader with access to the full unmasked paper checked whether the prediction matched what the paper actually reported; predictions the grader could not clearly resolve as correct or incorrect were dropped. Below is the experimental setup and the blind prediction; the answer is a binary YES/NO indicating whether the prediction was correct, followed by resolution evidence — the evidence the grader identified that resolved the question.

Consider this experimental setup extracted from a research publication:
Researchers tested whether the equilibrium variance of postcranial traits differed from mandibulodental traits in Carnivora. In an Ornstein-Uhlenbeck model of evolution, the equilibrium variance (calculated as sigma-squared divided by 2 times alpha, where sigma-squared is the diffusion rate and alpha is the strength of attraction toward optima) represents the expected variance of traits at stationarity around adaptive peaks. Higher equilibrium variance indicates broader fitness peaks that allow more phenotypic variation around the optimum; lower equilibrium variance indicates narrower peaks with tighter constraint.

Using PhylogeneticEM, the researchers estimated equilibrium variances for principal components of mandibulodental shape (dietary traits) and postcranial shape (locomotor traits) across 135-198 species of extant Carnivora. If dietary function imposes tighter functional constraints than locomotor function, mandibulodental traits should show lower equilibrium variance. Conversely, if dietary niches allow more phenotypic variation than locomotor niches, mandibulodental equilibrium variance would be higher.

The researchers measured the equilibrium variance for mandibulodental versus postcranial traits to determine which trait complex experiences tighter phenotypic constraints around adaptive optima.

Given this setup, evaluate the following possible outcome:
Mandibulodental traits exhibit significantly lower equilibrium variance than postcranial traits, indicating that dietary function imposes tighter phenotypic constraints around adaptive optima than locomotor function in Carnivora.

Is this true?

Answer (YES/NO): YES